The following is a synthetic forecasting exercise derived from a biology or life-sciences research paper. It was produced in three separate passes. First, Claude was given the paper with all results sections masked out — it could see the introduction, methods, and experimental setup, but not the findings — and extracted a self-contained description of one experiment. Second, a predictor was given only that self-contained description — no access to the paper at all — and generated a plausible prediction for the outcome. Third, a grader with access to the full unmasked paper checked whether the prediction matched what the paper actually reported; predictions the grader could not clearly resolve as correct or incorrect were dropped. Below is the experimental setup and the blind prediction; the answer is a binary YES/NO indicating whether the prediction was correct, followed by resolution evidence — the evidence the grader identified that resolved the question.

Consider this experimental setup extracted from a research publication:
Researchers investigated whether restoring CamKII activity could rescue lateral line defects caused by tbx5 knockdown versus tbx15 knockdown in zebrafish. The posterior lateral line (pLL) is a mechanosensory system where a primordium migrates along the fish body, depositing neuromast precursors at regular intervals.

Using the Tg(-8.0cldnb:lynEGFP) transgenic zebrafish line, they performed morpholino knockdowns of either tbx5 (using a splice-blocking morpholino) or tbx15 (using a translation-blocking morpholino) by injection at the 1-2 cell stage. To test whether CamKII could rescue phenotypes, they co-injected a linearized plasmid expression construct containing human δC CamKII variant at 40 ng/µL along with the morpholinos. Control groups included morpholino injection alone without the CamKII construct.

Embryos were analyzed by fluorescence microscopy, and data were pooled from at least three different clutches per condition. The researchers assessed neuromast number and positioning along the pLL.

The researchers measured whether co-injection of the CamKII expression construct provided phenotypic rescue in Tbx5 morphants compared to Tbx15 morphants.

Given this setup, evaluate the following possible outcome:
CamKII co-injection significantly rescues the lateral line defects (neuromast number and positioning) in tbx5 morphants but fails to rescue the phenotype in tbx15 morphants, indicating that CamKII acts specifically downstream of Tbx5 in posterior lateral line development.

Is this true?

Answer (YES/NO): NO